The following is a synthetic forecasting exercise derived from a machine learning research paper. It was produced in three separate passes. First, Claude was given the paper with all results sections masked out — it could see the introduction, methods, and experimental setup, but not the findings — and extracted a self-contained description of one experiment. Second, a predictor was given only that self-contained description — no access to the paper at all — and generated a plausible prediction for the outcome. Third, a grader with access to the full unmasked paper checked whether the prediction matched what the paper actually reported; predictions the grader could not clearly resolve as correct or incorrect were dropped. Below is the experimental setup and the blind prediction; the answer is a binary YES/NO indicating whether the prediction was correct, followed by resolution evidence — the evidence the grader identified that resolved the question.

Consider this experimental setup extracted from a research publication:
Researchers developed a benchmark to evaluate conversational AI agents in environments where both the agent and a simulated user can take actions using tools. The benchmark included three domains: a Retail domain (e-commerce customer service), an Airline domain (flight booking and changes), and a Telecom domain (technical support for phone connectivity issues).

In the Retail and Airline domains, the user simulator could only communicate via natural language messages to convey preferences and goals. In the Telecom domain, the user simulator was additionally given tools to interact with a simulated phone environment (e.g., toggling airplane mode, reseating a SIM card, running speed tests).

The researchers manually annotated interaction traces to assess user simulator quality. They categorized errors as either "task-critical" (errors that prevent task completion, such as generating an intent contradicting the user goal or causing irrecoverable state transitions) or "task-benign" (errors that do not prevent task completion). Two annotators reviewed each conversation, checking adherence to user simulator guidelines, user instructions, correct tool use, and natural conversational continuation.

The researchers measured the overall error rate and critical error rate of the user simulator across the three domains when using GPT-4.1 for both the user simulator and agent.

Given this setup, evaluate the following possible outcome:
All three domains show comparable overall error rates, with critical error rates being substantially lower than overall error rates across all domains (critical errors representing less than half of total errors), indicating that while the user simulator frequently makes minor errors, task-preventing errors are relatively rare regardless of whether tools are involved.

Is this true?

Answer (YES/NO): NO